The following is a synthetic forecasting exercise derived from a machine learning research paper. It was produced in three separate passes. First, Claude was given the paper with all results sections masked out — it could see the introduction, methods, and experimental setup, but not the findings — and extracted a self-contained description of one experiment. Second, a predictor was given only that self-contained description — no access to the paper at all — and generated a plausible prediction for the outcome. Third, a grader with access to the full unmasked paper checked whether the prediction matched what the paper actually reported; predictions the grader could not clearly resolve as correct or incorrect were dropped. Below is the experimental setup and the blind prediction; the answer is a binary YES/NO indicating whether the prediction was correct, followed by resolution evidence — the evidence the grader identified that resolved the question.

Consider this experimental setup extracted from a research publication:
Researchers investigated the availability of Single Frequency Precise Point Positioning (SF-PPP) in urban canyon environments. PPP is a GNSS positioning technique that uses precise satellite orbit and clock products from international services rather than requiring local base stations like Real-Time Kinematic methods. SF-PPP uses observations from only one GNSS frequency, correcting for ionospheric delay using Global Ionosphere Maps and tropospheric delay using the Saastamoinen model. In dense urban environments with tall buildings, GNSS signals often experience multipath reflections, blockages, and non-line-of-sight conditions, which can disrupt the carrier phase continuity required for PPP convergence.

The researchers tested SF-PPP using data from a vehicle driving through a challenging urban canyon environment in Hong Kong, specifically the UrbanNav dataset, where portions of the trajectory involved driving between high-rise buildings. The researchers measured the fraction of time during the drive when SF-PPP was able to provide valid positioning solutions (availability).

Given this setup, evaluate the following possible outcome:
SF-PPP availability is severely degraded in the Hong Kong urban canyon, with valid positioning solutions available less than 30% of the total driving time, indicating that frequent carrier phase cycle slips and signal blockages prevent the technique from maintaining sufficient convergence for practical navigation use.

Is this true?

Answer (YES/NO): YES